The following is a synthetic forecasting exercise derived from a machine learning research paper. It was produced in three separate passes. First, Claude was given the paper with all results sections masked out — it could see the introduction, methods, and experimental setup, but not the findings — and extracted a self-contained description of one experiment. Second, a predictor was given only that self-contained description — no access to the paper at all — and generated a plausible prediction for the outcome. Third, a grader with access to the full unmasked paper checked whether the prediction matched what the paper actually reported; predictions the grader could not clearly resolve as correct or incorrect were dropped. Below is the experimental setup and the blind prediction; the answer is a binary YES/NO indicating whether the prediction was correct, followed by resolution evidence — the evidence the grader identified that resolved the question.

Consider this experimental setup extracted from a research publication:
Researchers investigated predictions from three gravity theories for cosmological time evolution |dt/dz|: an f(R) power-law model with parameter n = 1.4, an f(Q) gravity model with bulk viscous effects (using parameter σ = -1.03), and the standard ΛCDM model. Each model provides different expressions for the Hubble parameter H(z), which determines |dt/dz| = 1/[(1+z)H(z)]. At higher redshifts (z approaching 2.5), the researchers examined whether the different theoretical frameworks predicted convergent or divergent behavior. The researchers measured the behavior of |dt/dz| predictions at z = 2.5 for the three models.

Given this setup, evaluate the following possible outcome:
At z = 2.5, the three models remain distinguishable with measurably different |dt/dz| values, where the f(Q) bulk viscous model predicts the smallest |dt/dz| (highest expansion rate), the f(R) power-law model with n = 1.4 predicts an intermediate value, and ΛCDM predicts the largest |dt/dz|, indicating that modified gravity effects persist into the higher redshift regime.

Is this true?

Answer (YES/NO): NO